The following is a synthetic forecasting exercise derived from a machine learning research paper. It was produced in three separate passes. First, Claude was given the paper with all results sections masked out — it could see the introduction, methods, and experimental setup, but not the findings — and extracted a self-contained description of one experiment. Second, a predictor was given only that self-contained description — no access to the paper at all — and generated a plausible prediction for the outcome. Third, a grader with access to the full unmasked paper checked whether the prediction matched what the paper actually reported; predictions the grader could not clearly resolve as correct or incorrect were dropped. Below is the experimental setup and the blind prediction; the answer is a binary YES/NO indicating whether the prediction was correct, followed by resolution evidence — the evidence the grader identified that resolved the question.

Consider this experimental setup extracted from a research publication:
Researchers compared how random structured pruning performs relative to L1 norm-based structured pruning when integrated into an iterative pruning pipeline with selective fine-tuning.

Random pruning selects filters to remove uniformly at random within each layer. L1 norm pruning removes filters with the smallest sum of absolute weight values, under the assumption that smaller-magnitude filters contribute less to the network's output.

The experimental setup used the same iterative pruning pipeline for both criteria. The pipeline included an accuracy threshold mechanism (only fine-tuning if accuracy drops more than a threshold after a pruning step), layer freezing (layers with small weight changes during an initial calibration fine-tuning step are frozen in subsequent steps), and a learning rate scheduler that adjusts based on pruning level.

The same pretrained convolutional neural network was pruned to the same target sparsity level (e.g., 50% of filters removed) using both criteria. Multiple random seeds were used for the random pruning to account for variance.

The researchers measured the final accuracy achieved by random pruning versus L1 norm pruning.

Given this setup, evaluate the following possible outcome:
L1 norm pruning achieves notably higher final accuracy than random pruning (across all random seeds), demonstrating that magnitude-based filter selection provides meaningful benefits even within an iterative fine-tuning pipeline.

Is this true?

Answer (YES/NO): NO